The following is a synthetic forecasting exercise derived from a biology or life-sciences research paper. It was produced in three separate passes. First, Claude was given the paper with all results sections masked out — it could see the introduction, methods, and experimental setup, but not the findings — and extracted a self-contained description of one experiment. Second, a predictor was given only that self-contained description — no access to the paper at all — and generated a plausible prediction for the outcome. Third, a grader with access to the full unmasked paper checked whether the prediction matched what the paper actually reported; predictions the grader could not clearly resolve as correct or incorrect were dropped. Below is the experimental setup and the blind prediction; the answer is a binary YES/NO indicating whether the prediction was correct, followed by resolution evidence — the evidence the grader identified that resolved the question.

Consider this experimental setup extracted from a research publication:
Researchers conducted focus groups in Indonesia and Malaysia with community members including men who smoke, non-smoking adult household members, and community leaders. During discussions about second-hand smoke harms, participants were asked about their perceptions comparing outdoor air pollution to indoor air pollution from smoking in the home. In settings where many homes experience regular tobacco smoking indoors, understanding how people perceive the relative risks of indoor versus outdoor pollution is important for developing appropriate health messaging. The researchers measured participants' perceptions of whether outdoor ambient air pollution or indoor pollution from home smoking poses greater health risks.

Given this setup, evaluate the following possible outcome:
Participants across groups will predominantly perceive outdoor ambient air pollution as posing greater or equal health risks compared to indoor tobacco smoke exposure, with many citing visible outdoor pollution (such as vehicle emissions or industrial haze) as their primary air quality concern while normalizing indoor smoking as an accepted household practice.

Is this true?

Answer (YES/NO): NO